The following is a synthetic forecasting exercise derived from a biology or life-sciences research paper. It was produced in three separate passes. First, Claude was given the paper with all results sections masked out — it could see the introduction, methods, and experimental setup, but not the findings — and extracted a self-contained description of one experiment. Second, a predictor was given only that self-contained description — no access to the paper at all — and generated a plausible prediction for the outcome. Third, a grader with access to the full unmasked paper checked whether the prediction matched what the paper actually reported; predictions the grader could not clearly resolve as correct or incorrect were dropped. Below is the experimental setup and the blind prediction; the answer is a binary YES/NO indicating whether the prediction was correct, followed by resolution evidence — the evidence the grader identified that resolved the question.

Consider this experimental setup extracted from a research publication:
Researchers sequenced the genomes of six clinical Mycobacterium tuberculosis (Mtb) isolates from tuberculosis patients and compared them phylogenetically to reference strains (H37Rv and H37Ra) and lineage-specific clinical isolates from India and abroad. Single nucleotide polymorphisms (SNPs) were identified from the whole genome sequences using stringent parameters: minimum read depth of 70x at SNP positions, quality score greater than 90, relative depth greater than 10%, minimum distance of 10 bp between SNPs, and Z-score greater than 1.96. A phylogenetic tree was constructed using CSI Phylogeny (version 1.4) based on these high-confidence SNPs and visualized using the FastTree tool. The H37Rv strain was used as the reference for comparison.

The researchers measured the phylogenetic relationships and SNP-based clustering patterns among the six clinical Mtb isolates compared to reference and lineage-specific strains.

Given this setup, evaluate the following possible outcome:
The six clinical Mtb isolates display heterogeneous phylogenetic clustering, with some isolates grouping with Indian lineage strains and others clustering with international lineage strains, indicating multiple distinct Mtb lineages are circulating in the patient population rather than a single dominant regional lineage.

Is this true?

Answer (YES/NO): YES